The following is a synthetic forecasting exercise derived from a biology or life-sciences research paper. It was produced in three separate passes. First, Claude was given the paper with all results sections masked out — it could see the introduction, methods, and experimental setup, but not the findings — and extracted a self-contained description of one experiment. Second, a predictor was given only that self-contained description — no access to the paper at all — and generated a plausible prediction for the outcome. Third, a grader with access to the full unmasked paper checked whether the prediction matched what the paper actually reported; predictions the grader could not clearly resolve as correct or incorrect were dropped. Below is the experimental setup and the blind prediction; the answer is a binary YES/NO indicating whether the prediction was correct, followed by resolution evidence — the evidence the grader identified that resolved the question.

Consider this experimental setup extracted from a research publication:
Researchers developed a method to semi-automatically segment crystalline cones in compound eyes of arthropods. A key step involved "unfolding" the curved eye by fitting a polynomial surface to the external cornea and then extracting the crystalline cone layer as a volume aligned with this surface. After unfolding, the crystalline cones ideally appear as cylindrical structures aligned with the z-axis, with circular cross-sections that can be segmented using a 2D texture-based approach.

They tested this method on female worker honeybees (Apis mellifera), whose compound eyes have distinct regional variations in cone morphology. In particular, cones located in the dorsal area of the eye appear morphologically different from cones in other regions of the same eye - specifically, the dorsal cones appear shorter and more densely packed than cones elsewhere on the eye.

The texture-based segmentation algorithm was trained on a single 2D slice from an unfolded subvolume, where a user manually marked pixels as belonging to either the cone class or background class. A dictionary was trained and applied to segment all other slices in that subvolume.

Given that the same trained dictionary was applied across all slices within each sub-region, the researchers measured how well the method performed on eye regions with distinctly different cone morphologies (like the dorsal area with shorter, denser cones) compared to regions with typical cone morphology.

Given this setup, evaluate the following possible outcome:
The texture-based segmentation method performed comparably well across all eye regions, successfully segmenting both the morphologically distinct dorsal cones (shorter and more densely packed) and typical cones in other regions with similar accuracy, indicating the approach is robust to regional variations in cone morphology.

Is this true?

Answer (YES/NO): NO